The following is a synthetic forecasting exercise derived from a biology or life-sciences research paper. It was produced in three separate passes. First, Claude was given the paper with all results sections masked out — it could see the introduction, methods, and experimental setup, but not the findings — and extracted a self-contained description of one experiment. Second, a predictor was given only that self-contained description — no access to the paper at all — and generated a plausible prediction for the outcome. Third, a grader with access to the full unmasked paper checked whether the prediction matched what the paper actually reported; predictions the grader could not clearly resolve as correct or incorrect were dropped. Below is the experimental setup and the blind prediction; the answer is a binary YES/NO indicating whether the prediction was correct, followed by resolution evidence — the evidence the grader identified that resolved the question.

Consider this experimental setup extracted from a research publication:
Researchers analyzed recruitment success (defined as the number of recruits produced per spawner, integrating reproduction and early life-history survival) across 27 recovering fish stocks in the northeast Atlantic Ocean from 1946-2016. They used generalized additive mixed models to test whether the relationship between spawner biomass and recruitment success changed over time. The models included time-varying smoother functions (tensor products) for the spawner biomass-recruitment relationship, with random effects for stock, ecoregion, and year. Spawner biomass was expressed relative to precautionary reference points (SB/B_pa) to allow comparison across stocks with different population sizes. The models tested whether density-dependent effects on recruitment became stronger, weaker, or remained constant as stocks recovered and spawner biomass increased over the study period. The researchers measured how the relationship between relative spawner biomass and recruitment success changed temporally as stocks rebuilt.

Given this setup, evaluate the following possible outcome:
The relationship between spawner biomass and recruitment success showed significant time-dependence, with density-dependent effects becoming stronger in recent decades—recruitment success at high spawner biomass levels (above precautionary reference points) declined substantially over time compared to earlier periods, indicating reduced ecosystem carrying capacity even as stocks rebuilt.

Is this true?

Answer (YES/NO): NO